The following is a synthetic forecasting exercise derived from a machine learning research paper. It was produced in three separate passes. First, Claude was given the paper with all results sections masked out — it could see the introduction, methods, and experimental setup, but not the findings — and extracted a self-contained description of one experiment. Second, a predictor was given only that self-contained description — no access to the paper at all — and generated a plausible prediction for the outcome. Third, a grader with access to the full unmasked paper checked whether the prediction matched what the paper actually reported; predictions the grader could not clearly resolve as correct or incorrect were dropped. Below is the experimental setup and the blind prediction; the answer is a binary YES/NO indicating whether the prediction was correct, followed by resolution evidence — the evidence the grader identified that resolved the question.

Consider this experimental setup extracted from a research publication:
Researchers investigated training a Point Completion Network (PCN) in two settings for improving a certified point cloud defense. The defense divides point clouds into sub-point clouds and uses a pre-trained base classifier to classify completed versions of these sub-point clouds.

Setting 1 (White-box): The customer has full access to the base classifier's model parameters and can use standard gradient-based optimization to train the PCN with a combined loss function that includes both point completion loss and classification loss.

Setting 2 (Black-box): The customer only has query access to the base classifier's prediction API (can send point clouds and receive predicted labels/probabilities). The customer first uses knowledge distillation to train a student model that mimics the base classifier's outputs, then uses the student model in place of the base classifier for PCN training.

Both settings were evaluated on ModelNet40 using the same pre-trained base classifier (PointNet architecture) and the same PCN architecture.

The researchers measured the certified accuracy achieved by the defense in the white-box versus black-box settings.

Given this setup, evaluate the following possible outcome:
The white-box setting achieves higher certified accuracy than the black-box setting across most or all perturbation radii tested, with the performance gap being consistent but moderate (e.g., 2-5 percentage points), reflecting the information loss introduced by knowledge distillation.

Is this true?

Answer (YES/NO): NO